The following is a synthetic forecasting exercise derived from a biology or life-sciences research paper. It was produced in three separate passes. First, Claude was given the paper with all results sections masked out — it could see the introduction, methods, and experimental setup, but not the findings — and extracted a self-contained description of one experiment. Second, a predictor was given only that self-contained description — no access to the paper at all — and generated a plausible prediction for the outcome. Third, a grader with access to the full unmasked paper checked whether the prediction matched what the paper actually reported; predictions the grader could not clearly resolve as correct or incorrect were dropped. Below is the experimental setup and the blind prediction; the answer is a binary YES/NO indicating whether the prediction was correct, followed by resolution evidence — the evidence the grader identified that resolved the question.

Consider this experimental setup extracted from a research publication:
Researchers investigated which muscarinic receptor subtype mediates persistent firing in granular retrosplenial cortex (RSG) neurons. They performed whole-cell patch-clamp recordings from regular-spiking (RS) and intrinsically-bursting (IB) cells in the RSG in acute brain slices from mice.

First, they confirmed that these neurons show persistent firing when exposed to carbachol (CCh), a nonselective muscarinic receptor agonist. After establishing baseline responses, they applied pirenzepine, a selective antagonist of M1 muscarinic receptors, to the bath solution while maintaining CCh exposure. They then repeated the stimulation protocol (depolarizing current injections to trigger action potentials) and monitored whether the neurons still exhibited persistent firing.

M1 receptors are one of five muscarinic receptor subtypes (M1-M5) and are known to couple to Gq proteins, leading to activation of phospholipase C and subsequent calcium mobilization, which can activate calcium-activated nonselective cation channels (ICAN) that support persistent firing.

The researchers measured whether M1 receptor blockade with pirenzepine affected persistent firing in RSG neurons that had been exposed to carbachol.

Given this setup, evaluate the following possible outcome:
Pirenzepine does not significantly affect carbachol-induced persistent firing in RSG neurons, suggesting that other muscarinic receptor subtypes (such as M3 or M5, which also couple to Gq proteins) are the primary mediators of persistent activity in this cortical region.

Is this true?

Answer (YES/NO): NO